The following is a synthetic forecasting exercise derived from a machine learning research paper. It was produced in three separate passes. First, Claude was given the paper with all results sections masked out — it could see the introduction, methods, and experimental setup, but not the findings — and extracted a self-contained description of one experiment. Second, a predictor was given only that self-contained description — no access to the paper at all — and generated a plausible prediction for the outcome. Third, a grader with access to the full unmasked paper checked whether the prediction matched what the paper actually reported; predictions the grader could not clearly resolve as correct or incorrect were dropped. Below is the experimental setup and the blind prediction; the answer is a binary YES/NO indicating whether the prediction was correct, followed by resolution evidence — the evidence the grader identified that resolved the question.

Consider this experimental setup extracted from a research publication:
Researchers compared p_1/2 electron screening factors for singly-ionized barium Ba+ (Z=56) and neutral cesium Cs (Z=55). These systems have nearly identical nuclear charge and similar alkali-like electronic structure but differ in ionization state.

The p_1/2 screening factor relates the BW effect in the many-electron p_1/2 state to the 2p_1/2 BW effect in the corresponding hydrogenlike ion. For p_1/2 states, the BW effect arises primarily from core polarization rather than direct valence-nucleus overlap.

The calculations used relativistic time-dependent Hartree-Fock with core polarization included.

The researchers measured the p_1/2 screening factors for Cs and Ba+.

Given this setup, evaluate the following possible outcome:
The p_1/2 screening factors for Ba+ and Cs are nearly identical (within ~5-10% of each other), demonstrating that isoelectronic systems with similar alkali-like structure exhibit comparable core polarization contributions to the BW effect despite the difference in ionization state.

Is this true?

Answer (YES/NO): NO